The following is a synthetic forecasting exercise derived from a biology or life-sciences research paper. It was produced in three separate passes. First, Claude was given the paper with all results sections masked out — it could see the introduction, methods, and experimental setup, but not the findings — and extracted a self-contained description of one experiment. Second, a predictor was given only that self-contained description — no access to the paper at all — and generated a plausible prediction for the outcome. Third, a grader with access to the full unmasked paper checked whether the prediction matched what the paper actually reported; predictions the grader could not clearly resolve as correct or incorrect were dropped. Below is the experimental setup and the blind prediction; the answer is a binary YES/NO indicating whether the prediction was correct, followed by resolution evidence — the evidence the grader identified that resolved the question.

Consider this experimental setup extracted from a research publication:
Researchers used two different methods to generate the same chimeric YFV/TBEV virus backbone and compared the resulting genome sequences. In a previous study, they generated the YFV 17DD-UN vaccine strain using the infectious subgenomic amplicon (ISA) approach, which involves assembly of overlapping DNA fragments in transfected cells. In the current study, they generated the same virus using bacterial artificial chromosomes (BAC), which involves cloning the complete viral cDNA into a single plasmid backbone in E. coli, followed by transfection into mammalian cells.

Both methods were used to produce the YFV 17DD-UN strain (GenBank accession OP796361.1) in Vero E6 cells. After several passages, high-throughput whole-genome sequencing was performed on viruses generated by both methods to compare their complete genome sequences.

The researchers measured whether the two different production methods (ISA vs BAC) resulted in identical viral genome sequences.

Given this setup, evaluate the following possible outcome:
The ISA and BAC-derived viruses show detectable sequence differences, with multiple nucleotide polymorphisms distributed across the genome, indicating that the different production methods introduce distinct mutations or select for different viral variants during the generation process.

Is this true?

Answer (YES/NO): NO